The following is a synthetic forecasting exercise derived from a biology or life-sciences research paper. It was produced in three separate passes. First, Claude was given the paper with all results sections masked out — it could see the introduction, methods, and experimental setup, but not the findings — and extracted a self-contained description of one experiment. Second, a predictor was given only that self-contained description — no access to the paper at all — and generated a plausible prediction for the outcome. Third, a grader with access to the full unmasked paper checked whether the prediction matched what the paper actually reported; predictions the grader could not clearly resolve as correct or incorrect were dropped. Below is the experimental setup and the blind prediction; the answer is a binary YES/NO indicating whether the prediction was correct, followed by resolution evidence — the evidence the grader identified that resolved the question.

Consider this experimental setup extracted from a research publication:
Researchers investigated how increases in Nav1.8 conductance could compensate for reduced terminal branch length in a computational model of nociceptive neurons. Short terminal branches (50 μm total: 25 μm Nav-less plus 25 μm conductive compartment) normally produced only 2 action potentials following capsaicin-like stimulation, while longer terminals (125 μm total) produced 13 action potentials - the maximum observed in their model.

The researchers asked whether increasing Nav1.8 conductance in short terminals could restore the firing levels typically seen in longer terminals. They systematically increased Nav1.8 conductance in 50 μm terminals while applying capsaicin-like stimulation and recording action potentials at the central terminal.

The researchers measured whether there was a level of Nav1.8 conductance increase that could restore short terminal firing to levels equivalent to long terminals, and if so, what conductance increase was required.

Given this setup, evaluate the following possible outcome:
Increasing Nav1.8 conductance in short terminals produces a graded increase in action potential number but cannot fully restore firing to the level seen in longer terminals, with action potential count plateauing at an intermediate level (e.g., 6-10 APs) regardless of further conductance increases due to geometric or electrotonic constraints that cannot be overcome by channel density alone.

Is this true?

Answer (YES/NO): NO